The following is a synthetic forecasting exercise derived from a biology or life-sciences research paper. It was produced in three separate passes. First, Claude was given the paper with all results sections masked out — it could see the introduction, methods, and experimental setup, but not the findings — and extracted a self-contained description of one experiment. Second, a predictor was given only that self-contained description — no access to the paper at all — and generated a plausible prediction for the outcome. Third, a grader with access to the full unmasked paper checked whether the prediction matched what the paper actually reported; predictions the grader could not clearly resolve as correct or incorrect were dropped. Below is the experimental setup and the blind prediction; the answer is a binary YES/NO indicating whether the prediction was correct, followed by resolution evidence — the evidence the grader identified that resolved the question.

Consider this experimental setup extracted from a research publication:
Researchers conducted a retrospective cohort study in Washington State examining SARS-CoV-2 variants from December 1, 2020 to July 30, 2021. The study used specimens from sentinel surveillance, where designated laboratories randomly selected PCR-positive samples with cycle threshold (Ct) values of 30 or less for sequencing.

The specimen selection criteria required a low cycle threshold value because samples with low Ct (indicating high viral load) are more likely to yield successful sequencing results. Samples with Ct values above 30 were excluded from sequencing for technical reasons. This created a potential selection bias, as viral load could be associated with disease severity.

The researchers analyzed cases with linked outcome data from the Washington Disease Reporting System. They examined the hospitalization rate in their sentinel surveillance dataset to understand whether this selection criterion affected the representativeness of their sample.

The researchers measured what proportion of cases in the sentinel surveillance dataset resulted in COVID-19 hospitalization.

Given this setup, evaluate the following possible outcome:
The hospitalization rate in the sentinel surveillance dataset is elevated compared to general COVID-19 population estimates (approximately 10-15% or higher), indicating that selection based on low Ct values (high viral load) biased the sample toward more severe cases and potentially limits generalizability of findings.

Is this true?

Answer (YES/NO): NO